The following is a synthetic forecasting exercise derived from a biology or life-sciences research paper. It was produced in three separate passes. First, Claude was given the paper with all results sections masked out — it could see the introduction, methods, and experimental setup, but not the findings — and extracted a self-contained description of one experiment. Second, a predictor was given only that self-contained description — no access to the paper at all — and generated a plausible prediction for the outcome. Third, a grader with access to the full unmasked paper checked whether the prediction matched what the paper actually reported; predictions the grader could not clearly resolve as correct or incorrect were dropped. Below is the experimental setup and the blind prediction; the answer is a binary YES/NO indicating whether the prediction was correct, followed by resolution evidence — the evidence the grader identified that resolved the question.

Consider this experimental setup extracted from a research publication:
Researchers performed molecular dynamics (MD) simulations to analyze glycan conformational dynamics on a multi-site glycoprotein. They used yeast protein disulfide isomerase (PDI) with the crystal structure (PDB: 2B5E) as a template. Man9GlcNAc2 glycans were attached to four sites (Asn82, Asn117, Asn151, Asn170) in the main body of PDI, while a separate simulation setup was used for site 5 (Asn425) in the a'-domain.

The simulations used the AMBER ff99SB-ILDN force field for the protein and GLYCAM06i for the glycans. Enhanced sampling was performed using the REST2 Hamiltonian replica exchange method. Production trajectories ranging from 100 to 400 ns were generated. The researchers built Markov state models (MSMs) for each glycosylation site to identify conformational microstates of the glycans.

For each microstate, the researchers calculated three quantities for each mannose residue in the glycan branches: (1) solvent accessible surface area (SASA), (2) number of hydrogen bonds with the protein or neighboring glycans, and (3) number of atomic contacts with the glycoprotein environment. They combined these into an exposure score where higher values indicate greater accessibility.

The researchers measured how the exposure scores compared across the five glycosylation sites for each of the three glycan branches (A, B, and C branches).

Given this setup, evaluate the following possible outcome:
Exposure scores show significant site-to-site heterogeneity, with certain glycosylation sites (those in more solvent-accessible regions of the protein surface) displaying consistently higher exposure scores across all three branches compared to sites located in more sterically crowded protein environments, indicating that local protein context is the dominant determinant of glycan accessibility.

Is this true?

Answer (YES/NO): YES